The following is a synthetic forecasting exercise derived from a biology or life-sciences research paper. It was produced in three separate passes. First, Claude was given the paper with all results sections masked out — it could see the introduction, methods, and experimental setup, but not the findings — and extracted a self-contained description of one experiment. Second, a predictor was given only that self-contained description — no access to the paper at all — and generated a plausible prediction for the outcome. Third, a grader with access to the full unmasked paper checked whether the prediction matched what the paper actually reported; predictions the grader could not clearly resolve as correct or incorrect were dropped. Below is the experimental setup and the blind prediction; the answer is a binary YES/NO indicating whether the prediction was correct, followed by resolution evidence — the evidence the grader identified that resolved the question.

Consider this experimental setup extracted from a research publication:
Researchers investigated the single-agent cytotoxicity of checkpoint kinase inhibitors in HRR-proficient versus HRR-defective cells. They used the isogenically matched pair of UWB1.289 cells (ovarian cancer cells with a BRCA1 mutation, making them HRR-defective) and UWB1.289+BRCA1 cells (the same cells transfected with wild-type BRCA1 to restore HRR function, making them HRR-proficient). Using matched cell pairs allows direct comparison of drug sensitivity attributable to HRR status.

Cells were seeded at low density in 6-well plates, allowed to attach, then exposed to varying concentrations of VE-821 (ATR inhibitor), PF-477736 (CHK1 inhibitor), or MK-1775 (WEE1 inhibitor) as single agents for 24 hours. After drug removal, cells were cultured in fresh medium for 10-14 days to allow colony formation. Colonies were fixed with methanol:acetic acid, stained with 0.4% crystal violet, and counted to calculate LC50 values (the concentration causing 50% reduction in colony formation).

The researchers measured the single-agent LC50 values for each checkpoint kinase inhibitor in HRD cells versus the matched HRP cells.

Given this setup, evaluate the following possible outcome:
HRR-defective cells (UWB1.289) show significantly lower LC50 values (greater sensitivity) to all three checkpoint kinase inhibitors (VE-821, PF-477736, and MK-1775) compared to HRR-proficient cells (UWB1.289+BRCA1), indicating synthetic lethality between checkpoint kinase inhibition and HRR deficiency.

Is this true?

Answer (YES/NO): YES